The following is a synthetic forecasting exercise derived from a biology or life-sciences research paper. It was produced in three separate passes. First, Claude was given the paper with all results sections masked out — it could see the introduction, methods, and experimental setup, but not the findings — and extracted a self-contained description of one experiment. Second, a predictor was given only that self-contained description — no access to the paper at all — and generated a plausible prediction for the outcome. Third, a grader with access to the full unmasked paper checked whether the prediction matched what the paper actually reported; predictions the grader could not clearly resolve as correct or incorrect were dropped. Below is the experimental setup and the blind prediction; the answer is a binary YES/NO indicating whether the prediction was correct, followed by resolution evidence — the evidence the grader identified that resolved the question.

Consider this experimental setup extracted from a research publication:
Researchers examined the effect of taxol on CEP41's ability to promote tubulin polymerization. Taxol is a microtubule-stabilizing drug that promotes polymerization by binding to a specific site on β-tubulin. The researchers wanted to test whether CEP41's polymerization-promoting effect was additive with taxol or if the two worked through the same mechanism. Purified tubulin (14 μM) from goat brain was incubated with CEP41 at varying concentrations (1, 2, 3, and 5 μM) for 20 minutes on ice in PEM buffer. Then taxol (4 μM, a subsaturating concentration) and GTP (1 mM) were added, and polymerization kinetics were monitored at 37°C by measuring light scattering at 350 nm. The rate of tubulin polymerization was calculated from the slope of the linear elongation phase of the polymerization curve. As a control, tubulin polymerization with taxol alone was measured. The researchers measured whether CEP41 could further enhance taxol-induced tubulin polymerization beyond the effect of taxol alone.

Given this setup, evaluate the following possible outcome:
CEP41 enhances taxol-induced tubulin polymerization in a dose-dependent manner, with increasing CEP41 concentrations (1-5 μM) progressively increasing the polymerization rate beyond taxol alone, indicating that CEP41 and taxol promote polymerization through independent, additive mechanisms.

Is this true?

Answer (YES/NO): YES